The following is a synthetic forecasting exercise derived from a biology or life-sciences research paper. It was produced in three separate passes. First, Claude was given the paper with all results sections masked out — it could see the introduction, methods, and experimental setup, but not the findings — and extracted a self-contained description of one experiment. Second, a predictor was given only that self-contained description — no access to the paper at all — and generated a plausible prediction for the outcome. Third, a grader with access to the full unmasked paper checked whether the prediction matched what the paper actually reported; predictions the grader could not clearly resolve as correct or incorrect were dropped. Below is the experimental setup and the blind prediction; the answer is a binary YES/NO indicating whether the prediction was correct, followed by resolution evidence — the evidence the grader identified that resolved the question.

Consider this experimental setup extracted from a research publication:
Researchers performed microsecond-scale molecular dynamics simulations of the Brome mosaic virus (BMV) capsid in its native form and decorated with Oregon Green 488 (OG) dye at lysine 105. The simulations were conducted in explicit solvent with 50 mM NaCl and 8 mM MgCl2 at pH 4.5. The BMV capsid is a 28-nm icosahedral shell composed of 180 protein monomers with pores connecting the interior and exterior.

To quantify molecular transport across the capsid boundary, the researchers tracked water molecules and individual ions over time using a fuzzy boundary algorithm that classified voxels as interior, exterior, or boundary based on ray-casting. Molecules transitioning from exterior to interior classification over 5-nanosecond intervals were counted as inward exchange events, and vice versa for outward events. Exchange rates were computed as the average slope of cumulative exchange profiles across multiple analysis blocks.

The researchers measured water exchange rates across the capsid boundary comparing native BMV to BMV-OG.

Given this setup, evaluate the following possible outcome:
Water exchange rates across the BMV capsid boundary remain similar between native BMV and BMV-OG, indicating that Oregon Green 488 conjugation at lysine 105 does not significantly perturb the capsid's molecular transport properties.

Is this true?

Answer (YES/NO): NO